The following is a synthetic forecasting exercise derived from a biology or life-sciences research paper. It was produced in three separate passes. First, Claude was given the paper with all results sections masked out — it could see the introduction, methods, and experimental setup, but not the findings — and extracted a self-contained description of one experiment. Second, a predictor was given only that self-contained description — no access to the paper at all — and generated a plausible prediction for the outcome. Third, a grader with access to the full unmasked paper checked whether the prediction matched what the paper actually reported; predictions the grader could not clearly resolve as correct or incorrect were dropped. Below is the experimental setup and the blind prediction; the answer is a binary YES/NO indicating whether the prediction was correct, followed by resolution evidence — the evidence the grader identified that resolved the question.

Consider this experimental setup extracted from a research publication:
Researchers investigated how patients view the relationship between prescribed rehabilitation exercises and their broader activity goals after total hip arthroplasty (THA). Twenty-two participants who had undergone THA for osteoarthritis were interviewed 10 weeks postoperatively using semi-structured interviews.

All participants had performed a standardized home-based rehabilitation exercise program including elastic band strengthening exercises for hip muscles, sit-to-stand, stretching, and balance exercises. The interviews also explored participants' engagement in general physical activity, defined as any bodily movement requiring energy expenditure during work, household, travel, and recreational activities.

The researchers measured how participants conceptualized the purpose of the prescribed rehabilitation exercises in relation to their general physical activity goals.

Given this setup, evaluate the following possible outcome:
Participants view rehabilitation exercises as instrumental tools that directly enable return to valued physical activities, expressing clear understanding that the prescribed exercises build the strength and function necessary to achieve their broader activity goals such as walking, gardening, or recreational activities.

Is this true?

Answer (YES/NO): YES